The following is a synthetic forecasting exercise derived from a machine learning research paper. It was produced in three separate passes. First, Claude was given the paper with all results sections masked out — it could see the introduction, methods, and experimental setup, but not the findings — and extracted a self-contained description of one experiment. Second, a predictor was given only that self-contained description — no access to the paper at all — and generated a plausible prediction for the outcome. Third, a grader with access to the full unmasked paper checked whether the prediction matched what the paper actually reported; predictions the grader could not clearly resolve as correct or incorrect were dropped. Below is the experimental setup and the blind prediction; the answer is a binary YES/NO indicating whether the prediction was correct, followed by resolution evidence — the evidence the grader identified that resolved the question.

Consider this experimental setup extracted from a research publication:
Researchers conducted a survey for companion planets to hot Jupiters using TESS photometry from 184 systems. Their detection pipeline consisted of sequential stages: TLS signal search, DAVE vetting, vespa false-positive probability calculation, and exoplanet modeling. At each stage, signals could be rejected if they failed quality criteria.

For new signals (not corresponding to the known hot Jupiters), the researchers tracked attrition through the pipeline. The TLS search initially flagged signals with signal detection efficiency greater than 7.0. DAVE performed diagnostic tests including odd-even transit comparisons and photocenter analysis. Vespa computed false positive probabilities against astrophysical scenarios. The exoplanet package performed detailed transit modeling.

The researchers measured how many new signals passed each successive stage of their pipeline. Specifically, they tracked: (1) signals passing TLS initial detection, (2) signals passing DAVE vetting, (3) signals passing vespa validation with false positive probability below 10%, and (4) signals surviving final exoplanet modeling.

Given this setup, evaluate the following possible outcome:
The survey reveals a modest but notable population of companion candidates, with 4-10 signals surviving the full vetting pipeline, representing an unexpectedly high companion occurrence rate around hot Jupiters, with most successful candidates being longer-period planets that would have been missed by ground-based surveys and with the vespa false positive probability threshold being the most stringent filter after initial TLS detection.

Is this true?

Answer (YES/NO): NO